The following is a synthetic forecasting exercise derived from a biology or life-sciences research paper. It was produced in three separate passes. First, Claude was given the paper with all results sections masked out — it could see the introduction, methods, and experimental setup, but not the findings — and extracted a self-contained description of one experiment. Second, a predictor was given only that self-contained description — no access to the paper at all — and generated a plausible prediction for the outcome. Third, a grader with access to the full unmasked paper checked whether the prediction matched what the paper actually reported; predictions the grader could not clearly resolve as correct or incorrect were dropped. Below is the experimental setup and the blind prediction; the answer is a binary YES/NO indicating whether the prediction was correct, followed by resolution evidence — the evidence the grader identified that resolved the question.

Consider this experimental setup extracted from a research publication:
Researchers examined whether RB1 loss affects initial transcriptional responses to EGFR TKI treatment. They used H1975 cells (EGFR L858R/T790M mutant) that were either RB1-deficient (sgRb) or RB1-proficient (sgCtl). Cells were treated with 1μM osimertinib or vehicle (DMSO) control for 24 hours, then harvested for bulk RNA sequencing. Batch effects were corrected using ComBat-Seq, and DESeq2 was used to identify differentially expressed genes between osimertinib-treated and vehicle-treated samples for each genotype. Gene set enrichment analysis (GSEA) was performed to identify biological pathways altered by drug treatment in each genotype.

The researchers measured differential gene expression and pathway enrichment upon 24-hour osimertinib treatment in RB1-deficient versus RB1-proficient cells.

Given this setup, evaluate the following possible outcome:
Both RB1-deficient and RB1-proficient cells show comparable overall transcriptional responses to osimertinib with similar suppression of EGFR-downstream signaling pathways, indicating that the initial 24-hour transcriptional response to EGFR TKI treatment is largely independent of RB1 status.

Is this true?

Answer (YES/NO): YES